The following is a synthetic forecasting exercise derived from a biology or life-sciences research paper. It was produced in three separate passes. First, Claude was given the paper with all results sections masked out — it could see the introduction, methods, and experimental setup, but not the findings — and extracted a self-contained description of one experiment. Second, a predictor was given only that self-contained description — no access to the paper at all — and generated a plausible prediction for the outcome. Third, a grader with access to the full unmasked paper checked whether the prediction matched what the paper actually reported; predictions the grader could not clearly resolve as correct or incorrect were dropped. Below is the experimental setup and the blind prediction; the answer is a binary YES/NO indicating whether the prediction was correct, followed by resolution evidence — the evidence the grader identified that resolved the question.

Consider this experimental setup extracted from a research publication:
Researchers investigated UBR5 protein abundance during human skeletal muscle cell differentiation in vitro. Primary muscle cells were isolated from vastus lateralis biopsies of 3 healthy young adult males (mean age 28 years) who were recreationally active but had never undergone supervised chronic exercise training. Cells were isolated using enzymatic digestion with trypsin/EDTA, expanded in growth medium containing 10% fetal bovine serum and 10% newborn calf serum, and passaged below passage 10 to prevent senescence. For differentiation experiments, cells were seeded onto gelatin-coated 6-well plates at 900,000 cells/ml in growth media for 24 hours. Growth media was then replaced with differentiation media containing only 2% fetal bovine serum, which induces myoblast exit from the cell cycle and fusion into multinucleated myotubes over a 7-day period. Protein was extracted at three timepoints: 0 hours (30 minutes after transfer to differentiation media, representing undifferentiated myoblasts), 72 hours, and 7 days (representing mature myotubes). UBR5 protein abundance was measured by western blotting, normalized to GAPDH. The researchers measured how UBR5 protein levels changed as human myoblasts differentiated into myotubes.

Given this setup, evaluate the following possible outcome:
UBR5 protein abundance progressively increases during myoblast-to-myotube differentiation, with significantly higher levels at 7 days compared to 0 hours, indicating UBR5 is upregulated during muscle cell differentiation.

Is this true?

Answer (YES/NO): YES